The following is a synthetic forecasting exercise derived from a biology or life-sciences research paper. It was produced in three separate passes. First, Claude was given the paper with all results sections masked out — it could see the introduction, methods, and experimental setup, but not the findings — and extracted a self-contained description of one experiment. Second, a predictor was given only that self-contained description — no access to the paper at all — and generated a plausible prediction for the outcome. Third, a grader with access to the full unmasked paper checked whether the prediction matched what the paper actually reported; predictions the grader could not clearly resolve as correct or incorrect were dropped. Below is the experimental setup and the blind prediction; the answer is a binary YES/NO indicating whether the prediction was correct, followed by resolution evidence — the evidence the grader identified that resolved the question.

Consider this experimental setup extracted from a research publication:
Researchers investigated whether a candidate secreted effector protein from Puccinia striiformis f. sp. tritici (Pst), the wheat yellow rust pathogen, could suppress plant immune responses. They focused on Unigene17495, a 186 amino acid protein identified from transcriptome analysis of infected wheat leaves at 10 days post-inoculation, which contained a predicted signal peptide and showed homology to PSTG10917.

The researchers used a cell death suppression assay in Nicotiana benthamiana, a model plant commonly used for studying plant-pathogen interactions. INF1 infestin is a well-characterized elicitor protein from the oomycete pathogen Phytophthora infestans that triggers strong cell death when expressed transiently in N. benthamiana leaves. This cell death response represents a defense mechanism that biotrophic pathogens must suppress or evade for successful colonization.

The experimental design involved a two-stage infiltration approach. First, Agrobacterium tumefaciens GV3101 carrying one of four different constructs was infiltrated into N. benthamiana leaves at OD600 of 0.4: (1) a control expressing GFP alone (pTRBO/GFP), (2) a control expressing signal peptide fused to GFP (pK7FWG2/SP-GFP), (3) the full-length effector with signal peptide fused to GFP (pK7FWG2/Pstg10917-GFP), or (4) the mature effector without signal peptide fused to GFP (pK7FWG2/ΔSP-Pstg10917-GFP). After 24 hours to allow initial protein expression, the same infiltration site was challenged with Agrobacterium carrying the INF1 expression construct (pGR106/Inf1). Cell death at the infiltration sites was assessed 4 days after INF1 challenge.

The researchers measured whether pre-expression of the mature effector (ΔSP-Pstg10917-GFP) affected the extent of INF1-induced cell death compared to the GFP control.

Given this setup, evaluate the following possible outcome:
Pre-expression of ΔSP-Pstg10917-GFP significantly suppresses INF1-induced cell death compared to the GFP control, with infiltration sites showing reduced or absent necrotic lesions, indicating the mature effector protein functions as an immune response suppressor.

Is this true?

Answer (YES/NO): YES